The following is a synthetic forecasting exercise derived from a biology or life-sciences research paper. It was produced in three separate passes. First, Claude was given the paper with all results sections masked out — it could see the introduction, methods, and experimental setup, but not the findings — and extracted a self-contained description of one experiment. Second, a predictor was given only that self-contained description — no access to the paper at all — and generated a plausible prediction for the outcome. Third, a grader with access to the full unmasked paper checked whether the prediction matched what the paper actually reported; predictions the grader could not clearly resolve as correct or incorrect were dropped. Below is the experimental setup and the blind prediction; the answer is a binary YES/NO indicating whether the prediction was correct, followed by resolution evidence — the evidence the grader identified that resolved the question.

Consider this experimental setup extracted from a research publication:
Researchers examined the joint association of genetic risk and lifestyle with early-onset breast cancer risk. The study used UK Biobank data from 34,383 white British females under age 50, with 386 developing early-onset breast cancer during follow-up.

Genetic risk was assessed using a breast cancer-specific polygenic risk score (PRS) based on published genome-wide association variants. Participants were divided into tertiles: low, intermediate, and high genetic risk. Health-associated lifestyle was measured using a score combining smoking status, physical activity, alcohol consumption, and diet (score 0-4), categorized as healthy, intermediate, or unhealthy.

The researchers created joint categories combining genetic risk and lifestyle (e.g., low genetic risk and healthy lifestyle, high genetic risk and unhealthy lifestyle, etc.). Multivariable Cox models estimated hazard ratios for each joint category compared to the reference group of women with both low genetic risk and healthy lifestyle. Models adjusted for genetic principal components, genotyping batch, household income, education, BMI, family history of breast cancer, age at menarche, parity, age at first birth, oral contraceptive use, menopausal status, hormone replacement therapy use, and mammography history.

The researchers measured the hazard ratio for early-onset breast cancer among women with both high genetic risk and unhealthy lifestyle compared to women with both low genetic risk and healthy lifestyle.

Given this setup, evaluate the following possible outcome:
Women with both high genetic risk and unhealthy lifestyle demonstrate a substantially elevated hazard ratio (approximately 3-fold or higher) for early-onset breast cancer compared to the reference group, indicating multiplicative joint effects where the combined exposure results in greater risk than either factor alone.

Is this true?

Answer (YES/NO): YES